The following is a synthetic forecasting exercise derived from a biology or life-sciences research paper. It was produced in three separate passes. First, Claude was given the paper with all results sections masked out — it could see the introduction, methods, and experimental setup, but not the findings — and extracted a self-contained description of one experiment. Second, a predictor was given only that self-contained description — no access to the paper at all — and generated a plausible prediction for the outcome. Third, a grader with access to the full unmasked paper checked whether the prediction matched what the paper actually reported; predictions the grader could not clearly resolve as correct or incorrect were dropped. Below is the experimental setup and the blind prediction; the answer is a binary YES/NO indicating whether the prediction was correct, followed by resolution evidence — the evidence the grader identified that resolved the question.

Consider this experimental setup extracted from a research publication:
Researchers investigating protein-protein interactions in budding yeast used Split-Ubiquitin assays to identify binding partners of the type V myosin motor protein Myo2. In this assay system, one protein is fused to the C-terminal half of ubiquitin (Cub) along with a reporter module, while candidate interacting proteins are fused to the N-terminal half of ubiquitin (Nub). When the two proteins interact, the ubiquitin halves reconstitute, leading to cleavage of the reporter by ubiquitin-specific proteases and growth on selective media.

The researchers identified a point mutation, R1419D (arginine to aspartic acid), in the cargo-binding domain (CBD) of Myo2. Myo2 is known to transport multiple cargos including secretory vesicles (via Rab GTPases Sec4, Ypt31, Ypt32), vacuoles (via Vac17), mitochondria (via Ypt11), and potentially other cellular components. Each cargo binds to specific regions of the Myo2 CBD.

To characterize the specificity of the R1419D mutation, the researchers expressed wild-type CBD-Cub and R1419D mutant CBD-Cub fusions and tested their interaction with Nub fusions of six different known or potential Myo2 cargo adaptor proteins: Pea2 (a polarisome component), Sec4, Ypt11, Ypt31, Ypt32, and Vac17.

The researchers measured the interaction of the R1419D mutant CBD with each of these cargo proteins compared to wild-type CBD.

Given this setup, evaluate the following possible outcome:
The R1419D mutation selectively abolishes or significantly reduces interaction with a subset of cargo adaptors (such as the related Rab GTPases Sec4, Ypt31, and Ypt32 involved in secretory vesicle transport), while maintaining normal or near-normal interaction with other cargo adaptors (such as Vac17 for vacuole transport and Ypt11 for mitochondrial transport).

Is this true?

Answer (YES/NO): NO